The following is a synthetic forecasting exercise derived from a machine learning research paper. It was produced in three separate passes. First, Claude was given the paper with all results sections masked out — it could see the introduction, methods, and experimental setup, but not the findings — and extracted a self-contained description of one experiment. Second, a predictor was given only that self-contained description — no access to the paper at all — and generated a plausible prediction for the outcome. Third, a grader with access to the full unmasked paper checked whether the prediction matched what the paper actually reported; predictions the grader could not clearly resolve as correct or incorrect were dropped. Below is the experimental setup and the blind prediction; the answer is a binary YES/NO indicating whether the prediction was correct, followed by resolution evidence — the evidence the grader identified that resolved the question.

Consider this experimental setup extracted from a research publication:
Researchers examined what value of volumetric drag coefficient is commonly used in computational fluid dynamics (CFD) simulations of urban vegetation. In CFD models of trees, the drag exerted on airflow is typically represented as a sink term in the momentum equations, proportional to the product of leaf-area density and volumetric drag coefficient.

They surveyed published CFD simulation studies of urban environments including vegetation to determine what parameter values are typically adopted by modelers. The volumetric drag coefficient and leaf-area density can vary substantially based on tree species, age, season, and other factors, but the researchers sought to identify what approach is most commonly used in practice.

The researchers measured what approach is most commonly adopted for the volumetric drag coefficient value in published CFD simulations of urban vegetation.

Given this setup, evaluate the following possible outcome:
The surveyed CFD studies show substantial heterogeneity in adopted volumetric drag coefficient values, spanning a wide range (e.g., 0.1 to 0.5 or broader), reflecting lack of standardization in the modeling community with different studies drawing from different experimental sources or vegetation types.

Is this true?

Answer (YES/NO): NO